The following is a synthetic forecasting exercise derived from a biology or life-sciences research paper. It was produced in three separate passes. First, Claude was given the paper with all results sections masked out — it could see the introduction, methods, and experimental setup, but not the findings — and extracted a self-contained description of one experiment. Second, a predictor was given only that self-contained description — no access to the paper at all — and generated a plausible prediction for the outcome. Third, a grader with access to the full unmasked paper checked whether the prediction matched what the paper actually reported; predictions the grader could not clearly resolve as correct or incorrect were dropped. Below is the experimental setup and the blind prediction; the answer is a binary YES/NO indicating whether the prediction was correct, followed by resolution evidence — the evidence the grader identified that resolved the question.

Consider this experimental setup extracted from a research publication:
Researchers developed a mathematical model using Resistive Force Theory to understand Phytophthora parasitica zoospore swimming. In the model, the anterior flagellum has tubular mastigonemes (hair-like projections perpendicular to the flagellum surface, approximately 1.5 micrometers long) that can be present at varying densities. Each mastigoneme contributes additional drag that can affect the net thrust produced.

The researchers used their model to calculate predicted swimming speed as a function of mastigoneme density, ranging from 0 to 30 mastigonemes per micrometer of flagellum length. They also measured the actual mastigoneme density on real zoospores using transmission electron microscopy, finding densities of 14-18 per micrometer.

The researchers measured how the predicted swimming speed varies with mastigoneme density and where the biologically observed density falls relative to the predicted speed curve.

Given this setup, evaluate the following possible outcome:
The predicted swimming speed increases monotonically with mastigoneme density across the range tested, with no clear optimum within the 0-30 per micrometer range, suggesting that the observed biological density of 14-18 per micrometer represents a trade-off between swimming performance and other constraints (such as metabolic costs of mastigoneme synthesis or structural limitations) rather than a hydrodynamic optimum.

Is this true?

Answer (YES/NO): NO